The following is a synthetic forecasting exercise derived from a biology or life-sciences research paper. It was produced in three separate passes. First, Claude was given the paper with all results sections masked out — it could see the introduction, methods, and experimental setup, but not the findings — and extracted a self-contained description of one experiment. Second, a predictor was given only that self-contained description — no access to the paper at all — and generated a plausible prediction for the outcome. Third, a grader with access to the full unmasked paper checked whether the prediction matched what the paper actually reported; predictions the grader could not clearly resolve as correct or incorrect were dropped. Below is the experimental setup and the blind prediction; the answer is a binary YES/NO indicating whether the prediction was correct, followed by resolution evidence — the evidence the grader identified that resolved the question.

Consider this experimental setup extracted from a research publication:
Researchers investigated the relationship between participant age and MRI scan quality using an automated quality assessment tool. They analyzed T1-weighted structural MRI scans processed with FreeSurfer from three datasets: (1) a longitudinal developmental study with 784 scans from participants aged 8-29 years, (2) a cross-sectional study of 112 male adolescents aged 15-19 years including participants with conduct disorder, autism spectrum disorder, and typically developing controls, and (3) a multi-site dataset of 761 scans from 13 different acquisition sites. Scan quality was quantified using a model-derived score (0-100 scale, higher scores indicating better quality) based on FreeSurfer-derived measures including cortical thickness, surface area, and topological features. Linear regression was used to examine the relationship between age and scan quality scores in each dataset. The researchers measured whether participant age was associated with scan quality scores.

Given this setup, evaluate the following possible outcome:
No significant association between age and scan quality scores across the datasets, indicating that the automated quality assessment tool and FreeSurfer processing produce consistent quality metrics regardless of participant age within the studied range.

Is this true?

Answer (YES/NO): NO